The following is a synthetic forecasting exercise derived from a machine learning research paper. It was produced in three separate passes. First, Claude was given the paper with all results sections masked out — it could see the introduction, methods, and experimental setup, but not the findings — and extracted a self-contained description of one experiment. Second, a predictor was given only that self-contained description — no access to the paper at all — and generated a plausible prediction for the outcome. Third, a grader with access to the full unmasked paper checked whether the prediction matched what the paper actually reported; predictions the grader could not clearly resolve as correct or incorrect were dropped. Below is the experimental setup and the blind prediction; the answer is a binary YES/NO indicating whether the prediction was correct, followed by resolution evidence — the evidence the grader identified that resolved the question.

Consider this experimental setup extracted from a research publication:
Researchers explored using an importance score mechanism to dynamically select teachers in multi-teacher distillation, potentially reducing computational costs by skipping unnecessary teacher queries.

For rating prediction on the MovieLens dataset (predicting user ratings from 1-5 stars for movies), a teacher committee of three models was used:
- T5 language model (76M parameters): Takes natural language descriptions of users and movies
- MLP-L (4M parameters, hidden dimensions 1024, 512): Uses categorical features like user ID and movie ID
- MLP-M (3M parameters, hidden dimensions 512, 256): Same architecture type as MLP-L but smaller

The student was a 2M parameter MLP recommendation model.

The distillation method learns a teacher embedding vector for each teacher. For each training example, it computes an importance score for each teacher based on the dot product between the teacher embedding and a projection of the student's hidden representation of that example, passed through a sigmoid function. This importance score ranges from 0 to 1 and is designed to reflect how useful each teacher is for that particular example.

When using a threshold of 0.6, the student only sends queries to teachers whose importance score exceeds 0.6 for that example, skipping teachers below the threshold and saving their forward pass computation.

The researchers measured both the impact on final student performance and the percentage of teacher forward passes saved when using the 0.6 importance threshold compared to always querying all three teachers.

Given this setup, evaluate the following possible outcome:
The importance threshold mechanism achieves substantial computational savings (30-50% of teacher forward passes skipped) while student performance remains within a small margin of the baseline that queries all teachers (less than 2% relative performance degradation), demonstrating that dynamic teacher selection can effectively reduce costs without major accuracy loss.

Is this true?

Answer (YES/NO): YES